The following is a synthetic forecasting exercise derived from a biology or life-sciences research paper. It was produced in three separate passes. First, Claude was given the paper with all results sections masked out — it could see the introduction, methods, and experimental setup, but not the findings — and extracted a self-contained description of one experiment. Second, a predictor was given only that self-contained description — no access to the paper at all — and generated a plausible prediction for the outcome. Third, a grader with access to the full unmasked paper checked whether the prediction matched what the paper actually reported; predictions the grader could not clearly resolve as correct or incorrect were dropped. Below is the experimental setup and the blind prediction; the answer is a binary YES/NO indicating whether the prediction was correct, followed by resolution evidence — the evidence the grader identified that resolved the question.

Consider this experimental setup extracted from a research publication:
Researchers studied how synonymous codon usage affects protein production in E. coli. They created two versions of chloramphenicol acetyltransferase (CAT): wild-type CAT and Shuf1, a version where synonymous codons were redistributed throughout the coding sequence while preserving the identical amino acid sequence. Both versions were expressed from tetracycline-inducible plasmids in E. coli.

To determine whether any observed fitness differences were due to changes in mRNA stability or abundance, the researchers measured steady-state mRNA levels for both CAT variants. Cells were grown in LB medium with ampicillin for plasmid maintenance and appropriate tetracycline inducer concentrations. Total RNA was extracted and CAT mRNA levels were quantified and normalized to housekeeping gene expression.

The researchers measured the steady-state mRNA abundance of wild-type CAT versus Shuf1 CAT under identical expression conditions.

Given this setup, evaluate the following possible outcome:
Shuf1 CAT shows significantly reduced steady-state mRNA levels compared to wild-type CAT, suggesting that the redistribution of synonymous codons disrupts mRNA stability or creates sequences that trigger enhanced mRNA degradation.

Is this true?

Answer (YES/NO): NO